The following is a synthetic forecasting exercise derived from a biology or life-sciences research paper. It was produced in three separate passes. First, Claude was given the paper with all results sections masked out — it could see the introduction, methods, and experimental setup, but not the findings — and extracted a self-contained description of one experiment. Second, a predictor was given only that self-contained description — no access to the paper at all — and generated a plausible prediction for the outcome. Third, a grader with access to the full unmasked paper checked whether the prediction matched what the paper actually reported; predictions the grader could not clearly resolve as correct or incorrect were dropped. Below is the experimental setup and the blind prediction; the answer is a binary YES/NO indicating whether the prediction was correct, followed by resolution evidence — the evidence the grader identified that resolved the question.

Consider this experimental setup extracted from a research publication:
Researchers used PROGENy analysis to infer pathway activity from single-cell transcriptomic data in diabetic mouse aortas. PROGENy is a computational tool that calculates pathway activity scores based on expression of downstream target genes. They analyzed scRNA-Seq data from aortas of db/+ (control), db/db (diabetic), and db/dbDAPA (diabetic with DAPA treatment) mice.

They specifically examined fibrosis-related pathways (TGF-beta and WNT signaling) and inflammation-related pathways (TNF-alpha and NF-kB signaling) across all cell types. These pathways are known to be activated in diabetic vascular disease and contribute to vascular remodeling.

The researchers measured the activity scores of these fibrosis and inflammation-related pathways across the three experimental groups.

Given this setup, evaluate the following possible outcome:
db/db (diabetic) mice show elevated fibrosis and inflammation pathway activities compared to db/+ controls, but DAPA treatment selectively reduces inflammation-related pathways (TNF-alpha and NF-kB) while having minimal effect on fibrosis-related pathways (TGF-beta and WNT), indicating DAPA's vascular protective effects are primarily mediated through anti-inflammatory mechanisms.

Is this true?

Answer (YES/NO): NO